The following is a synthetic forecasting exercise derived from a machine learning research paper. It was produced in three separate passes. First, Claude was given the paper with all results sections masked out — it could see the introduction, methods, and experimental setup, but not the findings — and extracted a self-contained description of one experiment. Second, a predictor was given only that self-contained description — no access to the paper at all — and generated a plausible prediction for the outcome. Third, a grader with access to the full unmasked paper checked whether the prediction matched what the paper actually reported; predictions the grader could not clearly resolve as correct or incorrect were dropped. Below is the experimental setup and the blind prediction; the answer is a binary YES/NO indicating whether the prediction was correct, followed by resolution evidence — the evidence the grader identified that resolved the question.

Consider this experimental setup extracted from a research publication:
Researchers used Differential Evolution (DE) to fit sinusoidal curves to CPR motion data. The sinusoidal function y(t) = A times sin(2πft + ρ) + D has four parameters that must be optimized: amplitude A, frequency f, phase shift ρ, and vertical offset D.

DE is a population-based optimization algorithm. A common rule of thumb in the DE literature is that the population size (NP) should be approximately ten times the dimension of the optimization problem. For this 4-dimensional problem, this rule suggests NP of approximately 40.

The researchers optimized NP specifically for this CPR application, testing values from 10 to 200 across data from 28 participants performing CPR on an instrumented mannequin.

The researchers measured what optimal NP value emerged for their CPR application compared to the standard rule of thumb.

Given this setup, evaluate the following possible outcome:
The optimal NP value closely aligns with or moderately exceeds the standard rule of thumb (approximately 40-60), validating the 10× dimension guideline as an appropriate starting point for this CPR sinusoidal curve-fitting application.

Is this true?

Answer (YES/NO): YES